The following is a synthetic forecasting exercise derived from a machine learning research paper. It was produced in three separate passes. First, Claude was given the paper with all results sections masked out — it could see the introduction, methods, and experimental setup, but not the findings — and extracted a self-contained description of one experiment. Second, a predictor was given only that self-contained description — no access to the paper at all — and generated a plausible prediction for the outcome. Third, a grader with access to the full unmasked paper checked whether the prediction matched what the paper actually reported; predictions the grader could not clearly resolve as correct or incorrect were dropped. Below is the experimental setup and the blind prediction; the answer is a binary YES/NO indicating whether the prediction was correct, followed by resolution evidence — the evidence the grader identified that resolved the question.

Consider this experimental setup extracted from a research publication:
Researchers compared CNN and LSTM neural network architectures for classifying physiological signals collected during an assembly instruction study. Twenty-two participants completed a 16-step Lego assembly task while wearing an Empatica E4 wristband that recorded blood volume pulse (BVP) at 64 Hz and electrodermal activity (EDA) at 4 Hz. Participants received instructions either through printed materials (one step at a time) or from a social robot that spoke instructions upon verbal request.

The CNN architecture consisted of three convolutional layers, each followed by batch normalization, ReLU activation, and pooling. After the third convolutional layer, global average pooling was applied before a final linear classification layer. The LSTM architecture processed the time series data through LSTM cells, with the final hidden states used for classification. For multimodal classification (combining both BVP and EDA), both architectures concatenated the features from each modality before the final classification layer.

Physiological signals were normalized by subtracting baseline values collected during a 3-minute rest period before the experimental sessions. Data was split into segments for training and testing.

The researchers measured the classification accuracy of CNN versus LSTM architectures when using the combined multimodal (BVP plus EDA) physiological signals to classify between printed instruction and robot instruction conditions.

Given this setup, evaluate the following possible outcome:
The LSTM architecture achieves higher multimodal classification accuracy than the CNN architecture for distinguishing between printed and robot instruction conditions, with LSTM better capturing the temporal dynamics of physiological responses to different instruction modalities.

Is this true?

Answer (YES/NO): NO